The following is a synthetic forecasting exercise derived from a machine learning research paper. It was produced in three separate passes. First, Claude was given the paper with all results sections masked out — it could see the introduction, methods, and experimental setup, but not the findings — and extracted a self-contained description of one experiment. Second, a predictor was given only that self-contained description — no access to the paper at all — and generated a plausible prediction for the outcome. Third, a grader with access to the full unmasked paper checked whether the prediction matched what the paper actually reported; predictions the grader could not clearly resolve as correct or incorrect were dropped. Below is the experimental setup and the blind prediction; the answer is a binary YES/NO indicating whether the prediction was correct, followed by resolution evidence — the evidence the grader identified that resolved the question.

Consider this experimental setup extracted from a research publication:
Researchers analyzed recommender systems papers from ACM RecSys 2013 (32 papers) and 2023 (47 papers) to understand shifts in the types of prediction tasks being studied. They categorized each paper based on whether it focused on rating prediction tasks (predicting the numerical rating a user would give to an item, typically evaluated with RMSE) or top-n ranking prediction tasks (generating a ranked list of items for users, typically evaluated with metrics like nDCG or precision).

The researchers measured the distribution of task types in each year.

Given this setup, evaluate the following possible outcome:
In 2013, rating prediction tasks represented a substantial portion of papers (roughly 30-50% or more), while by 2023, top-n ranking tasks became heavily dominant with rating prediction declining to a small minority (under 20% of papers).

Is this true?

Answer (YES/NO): YES